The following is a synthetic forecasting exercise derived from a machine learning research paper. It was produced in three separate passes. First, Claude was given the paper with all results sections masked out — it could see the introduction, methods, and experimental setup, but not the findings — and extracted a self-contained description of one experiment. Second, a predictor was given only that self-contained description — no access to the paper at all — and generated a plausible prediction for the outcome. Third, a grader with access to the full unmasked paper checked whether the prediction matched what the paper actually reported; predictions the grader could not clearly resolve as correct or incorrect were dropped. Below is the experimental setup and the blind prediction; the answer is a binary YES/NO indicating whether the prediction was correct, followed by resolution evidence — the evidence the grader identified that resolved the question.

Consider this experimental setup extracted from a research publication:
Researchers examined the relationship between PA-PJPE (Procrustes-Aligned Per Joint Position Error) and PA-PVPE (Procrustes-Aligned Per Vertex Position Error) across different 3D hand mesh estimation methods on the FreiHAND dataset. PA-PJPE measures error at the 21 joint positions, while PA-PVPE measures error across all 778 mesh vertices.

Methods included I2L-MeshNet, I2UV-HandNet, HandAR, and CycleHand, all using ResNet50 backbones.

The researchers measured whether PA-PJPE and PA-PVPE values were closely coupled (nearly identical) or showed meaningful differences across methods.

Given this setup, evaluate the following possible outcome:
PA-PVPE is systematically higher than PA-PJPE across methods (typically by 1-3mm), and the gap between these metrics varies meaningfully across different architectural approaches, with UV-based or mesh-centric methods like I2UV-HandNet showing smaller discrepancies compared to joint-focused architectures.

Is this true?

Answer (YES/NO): NO